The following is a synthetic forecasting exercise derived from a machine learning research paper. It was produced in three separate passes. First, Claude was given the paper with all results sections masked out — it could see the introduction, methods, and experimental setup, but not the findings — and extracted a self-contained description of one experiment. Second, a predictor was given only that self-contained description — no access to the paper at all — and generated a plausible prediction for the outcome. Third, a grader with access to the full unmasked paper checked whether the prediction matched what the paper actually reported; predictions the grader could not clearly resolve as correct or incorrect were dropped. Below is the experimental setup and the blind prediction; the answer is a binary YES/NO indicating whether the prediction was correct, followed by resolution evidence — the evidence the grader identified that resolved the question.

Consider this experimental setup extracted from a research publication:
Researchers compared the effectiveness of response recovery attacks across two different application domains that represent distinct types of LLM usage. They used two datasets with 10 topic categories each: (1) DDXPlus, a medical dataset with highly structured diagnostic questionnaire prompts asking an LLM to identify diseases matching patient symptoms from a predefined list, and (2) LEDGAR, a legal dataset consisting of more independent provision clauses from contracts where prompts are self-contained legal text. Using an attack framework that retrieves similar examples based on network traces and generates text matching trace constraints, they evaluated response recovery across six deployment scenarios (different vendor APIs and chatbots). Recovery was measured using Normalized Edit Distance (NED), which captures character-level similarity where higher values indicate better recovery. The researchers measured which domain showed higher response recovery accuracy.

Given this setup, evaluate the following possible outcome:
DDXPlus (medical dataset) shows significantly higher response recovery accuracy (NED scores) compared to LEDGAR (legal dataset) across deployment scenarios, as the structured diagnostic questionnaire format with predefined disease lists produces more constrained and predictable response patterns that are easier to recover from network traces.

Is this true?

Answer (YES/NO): NO